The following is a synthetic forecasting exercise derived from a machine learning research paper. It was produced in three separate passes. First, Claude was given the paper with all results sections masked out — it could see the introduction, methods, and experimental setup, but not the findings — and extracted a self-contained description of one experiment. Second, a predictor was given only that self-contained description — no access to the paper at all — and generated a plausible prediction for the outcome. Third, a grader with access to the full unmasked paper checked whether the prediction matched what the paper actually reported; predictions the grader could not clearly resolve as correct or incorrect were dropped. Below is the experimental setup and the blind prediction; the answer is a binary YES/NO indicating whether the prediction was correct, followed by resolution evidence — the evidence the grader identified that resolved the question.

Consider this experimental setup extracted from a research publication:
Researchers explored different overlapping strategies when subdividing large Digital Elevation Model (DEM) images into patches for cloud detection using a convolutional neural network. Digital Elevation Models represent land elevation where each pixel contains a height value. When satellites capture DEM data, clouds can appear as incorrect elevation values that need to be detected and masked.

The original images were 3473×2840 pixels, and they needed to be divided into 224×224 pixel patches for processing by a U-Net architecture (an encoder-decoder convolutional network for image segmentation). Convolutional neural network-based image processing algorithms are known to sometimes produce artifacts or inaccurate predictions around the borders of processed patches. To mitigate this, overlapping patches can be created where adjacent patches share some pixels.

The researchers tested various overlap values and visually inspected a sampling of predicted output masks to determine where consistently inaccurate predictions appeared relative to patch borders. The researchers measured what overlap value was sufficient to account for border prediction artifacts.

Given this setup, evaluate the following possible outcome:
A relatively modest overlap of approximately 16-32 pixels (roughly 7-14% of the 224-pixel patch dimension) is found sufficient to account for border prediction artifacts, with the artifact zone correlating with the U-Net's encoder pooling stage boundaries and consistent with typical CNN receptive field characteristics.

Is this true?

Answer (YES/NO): NO